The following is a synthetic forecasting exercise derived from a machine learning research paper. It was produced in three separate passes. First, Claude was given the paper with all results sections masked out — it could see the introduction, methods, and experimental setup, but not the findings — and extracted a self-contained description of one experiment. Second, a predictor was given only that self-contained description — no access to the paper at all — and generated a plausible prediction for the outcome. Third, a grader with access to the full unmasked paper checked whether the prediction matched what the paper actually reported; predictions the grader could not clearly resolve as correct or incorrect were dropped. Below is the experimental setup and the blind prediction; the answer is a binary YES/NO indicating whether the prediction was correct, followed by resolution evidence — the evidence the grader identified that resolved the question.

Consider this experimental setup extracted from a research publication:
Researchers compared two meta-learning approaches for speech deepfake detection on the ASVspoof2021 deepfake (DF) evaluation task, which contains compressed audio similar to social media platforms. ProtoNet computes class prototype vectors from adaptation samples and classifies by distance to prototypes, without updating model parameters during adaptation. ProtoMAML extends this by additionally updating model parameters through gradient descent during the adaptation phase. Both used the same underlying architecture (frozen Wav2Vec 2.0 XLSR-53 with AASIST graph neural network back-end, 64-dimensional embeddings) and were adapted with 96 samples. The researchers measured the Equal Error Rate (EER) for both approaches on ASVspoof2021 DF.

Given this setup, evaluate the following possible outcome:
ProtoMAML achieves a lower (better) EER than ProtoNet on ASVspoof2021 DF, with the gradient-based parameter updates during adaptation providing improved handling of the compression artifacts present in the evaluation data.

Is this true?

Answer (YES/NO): YES